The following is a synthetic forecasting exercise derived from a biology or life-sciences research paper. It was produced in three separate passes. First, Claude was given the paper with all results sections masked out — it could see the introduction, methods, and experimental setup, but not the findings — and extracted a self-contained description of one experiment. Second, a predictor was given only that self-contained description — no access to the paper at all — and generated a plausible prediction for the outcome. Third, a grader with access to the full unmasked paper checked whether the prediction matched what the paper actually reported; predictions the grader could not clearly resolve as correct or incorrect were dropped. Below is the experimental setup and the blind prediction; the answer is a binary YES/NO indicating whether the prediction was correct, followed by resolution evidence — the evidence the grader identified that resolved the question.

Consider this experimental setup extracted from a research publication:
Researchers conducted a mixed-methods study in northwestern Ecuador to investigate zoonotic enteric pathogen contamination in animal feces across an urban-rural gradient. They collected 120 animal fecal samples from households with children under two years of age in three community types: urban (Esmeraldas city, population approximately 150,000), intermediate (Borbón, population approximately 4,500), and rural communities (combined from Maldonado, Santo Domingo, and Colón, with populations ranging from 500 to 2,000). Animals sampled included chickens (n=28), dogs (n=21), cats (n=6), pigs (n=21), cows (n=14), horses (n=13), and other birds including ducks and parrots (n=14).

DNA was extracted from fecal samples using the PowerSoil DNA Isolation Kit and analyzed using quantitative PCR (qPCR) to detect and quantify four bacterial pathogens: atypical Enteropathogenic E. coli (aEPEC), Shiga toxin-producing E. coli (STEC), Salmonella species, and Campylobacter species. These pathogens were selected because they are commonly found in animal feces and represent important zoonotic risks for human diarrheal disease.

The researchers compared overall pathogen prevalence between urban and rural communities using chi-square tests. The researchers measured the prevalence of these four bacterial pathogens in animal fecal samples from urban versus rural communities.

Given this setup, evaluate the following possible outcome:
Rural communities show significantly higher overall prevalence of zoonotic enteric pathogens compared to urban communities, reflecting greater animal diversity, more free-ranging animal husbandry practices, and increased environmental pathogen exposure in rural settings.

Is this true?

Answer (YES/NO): NO